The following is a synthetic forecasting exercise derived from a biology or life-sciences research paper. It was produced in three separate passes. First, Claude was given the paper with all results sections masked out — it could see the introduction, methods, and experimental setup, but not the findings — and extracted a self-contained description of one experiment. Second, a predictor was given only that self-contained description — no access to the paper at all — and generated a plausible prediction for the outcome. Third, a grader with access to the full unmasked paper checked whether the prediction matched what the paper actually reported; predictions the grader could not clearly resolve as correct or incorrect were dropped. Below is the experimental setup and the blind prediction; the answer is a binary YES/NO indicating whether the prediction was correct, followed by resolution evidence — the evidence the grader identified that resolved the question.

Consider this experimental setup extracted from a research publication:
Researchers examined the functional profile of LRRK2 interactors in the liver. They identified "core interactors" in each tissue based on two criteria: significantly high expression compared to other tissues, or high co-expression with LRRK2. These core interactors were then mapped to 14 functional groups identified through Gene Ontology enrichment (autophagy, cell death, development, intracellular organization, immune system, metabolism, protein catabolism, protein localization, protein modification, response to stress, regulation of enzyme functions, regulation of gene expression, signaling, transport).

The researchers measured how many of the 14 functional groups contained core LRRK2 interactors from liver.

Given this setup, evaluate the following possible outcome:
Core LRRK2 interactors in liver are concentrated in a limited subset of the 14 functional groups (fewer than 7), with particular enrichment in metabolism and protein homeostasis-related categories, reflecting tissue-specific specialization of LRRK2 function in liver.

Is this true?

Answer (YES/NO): NO